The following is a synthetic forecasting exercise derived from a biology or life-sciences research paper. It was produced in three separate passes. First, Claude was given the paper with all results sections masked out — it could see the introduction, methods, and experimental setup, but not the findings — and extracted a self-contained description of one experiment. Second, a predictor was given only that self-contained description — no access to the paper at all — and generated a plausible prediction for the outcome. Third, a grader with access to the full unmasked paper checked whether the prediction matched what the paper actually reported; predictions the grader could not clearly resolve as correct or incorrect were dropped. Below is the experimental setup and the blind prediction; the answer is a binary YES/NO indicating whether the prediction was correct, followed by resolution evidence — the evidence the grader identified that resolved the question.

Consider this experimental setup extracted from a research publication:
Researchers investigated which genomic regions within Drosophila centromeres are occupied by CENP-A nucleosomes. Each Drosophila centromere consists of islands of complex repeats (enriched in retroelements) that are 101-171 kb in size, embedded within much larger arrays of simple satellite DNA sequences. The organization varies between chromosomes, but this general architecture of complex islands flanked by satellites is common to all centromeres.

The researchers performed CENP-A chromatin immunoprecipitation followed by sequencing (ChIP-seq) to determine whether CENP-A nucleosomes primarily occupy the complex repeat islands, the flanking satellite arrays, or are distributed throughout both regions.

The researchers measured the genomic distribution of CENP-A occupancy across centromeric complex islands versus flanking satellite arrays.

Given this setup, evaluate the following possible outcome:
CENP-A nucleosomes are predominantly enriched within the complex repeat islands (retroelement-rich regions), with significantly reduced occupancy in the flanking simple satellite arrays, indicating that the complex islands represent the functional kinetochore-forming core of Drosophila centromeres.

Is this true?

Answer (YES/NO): YES